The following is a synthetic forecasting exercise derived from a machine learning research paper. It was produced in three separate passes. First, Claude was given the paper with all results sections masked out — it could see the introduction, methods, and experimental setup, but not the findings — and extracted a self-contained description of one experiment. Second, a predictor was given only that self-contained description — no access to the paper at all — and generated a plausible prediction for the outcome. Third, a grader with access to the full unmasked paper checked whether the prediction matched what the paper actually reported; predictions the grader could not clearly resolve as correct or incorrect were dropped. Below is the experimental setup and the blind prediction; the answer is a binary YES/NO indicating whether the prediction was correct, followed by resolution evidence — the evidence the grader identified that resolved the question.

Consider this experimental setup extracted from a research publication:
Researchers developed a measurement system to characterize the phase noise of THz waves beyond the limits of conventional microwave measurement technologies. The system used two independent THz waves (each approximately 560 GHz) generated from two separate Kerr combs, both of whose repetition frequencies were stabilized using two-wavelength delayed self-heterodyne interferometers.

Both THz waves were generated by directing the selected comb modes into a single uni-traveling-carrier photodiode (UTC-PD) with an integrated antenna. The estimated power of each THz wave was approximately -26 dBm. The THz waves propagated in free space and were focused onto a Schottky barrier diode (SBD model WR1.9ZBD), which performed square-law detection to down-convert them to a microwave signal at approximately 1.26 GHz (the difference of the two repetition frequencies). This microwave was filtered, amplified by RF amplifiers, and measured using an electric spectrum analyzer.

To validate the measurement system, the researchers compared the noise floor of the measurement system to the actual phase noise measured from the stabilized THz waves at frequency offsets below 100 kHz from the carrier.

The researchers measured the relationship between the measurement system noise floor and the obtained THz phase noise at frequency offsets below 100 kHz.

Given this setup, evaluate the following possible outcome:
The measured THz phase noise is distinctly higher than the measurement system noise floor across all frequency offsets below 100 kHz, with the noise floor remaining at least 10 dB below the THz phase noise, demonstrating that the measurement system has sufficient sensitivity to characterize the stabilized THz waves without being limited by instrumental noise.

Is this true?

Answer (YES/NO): YES